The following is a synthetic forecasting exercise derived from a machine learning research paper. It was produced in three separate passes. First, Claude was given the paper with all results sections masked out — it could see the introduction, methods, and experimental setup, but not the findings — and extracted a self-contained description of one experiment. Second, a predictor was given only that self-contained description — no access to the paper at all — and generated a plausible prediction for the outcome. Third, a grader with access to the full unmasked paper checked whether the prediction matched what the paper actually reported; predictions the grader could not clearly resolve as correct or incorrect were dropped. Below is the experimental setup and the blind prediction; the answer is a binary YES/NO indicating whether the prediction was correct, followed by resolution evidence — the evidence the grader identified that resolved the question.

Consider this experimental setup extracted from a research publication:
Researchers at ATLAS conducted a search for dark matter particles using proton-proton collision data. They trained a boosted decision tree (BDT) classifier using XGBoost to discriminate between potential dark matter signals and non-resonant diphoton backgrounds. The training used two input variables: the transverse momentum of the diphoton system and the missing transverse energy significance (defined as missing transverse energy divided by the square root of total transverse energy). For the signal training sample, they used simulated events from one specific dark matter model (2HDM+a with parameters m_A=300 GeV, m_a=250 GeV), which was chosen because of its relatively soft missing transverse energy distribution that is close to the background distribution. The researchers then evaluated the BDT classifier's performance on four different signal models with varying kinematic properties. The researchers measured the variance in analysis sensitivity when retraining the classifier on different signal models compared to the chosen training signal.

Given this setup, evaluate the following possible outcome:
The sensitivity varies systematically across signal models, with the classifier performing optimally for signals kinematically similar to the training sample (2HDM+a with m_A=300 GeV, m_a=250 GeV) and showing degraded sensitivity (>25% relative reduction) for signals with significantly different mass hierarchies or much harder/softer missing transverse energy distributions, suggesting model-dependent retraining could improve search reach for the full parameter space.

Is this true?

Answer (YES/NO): NO